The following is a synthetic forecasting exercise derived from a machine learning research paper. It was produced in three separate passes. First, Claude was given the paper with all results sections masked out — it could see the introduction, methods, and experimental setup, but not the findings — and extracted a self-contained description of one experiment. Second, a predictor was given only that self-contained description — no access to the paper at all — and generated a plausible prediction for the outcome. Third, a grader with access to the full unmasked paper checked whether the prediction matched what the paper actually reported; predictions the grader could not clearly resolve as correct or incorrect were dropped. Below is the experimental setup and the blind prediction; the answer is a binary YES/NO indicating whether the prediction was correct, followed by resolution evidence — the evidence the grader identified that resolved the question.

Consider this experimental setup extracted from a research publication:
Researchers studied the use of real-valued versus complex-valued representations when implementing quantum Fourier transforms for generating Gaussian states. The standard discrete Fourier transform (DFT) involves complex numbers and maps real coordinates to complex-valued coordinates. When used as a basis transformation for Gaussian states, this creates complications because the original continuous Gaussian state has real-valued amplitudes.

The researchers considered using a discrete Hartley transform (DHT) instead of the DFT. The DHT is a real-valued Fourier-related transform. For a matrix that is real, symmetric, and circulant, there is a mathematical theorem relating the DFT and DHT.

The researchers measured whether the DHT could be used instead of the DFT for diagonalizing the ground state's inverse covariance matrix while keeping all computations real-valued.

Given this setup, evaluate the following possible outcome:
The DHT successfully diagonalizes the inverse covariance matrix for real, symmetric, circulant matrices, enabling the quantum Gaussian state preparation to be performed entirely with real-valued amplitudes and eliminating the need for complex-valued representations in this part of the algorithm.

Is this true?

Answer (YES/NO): YES